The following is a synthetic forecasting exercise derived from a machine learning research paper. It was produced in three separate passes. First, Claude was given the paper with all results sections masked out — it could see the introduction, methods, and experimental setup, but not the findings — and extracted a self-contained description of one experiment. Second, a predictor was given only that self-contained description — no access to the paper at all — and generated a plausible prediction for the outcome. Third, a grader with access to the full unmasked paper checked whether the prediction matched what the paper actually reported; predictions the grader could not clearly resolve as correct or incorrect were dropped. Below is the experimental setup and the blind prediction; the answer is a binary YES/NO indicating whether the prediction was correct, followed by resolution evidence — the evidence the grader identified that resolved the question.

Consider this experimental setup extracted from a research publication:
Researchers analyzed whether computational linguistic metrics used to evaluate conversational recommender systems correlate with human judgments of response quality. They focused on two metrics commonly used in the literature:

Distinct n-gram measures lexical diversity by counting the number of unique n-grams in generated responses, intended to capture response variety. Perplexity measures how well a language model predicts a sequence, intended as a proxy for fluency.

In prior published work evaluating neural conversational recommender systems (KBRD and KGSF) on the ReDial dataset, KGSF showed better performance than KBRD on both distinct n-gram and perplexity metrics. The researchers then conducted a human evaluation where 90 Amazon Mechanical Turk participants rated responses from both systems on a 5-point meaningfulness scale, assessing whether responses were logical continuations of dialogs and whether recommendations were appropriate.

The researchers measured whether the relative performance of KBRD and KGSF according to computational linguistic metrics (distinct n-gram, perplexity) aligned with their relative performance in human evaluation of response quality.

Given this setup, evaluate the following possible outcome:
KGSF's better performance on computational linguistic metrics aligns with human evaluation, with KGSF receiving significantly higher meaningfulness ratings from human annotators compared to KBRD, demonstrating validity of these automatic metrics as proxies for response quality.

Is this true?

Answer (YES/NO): NO